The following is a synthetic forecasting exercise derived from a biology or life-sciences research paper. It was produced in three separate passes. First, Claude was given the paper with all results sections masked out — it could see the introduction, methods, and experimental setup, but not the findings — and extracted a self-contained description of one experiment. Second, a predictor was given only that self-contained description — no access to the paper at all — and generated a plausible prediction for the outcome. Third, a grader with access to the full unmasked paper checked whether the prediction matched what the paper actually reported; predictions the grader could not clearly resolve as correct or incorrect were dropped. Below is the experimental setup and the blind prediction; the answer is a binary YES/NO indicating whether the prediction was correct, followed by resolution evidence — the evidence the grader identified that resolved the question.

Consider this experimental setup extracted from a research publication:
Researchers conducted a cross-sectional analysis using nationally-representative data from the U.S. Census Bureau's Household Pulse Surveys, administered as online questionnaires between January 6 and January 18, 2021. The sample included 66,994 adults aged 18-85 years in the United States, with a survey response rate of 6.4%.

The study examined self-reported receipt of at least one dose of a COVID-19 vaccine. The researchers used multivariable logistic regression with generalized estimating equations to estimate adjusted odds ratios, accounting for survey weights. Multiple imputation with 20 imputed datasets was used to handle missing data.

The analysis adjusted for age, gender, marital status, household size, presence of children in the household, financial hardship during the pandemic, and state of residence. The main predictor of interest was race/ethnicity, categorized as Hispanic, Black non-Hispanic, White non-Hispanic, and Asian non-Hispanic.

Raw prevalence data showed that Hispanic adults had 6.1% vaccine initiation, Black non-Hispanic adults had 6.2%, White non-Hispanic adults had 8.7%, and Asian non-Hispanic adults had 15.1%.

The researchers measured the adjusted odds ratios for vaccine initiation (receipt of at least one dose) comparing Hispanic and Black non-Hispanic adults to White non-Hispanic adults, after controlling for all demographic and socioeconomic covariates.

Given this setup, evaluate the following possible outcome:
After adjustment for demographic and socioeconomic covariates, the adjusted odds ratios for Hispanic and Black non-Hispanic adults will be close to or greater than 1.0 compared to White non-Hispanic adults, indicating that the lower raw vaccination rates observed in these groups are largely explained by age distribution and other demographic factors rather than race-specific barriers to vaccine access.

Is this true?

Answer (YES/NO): YES